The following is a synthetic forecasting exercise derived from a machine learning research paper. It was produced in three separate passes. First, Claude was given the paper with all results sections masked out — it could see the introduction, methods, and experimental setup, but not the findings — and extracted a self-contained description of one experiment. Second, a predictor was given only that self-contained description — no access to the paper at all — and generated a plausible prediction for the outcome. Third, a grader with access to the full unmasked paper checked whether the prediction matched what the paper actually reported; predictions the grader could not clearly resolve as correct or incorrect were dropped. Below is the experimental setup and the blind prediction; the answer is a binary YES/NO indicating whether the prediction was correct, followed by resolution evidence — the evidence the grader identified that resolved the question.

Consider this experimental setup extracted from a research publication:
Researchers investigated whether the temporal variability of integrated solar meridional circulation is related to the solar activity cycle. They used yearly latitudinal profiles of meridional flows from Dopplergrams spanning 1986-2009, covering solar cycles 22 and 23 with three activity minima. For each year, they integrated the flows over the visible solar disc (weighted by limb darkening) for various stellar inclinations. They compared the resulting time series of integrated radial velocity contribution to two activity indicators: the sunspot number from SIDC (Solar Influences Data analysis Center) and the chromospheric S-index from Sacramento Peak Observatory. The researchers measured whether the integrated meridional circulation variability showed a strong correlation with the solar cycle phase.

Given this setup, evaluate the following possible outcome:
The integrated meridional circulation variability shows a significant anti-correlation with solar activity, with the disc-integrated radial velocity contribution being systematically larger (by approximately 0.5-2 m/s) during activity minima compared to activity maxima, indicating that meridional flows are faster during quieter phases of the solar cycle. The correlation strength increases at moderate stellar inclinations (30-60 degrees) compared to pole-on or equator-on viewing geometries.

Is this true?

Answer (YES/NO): NO